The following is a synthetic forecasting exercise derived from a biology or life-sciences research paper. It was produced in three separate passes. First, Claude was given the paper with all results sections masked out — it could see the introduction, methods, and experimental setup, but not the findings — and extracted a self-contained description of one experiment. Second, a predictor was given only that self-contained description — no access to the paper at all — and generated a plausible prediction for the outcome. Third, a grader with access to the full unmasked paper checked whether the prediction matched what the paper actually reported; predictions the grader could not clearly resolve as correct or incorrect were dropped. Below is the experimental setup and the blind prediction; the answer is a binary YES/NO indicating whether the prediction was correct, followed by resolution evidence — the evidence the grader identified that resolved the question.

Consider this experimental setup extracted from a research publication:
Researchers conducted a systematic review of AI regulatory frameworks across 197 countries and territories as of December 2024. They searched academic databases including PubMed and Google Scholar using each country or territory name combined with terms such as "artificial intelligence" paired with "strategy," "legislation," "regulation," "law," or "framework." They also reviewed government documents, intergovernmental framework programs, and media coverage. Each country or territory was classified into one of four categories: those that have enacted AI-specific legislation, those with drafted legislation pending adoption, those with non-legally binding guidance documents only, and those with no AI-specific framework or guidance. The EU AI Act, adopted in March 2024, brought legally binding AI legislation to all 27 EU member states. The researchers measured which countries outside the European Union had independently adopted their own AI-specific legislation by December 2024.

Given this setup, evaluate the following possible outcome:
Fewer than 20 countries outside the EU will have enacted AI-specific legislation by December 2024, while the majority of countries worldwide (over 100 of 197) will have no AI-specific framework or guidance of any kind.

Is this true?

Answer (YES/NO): NO